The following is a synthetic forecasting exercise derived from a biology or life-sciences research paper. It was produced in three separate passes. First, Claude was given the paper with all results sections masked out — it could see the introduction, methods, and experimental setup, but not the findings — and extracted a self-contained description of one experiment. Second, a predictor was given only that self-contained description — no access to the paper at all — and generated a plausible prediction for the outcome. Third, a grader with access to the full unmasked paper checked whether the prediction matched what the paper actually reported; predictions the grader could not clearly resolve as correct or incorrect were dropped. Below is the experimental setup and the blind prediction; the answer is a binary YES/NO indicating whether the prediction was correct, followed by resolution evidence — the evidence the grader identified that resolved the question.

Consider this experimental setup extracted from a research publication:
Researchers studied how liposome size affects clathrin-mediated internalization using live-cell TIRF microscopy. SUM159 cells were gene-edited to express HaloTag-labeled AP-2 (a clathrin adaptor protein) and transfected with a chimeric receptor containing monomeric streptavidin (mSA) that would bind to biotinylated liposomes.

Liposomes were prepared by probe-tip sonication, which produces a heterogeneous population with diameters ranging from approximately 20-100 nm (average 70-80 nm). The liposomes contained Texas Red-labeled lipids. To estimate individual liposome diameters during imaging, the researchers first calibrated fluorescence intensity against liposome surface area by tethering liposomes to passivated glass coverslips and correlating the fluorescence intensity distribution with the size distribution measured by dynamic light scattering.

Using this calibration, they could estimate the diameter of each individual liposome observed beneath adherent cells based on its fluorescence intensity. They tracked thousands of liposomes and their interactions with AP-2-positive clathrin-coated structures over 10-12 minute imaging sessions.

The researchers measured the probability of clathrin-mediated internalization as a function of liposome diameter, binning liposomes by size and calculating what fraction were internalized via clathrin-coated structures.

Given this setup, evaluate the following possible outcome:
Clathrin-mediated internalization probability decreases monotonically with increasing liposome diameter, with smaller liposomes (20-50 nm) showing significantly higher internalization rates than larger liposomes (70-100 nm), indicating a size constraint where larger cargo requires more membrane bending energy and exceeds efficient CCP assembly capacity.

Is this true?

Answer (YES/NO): YES